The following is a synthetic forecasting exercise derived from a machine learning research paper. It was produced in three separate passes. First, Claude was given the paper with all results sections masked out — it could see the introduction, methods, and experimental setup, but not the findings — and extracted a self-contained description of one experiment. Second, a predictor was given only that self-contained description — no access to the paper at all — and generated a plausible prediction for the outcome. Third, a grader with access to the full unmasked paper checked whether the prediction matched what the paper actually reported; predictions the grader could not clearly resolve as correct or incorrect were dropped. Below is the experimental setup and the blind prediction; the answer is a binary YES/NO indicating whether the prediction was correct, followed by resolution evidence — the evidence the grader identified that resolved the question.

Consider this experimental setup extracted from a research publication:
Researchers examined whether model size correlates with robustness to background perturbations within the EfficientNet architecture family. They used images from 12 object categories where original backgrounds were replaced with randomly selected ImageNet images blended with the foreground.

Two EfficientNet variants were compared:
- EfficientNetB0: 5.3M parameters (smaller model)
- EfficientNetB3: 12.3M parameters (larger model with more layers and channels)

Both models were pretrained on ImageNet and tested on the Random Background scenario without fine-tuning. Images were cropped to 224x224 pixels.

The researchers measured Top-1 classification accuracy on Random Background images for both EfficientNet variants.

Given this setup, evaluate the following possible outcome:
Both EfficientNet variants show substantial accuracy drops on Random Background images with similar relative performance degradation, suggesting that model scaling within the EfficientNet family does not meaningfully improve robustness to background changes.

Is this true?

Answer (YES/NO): YES